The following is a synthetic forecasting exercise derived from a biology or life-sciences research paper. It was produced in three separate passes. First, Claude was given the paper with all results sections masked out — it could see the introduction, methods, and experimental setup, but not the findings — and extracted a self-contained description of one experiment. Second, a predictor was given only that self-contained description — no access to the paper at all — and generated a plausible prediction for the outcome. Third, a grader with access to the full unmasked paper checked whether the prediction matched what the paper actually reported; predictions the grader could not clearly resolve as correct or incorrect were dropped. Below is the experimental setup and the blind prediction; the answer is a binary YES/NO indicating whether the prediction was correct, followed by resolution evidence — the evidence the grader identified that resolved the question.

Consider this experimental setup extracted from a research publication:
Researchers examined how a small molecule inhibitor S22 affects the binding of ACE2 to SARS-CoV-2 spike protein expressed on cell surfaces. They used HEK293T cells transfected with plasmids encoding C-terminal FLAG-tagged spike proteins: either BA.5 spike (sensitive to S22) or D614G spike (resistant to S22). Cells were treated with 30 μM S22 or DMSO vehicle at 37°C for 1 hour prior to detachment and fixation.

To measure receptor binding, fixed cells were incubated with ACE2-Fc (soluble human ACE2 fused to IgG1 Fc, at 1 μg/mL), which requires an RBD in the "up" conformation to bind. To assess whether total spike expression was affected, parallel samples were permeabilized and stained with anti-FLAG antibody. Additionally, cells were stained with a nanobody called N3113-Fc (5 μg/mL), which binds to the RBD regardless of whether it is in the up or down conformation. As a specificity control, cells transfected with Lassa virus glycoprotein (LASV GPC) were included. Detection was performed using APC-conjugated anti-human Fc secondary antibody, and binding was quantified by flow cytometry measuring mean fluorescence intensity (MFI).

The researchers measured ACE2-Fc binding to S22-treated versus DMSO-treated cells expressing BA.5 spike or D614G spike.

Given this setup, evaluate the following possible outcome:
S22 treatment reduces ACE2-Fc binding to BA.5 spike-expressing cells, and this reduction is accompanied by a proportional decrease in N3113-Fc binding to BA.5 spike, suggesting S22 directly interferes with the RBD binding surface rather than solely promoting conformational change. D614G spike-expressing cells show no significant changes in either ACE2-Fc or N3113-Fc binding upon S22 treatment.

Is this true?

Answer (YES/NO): NO